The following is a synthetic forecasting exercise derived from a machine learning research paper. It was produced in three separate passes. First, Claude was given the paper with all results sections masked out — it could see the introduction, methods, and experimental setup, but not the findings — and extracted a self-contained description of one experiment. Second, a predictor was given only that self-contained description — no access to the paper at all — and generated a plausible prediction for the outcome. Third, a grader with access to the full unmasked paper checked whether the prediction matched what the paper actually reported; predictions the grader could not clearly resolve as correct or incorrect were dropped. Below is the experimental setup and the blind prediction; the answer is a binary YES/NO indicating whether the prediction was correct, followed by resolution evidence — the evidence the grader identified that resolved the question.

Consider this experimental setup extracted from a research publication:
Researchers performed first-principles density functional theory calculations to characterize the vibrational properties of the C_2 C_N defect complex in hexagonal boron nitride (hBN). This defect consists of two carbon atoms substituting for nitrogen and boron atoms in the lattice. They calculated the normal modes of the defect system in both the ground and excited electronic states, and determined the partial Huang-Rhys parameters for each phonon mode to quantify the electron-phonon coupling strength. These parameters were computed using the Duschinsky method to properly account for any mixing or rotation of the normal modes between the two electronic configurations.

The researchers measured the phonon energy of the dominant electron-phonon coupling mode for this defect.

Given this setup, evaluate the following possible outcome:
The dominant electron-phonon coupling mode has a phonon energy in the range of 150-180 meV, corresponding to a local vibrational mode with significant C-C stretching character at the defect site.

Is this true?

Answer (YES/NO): NO